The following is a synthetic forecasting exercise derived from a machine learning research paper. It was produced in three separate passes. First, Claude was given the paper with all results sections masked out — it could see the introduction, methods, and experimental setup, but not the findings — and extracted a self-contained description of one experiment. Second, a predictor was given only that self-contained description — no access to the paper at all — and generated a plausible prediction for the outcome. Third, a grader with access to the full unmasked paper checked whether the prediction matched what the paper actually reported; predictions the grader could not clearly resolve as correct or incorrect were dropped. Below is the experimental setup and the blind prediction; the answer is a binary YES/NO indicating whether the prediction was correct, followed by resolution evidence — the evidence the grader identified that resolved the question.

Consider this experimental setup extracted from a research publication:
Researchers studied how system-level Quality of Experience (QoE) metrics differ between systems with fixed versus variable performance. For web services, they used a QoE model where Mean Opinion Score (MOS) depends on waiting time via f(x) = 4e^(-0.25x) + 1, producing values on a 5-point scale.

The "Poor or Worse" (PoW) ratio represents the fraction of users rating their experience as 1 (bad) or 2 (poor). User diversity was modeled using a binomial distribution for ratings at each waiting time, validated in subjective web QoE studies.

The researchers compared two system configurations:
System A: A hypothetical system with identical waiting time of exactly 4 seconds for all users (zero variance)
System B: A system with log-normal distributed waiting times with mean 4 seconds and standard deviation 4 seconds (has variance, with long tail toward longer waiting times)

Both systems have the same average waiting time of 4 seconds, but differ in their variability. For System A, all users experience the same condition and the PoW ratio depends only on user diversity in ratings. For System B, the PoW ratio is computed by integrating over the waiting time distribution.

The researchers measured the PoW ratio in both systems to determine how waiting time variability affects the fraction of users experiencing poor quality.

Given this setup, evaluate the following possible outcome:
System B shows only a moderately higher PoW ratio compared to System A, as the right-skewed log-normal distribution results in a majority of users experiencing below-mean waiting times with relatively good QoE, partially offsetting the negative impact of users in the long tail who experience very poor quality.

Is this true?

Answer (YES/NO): NO